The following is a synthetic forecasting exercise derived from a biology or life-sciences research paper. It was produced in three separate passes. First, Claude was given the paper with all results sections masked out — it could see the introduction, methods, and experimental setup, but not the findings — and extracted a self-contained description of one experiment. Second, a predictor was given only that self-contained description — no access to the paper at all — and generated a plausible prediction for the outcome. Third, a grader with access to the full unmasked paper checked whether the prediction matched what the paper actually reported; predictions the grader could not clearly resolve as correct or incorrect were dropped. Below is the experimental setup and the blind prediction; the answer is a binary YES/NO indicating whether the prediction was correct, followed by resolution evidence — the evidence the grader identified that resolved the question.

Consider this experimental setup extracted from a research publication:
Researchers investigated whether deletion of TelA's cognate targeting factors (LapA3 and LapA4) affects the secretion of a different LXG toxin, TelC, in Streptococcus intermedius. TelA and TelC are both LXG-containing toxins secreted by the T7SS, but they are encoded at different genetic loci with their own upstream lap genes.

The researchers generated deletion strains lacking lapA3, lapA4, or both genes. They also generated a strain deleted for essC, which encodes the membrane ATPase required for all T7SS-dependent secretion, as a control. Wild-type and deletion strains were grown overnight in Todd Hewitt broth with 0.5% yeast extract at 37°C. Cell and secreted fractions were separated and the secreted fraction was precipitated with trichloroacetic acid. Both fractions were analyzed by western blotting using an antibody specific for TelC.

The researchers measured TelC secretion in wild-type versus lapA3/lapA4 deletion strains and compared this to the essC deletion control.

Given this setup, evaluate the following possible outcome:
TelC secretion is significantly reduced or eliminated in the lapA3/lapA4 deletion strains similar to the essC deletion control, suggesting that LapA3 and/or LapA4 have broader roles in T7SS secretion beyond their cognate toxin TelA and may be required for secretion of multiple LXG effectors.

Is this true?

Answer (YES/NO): NO